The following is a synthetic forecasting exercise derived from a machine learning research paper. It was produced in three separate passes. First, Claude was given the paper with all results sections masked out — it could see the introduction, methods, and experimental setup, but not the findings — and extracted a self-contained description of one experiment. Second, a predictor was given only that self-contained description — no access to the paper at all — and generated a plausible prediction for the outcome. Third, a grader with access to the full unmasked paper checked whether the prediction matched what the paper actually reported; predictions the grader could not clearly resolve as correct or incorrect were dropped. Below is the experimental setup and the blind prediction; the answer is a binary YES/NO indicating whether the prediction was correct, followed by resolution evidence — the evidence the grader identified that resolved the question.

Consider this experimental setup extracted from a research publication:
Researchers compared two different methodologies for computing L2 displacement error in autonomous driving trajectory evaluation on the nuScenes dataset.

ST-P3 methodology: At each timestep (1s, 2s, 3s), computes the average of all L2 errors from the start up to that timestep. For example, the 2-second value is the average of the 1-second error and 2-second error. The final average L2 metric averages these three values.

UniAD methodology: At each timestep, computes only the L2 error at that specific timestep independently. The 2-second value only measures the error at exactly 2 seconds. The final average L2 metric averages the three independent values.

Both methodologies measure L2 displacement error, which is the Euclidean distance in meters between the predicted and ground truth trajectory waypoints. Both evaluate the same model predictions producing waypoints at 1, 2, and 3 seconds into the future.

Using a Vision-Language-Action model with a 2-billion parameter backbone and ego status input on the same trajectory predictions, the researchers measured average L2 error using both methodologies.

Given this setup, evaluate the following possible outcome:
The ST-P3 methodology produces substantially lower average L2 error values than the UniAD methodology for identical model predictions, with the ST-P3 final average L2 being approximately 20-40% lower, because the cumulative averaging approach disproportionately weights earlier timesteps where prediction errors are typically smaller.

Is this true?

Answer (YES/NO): YES